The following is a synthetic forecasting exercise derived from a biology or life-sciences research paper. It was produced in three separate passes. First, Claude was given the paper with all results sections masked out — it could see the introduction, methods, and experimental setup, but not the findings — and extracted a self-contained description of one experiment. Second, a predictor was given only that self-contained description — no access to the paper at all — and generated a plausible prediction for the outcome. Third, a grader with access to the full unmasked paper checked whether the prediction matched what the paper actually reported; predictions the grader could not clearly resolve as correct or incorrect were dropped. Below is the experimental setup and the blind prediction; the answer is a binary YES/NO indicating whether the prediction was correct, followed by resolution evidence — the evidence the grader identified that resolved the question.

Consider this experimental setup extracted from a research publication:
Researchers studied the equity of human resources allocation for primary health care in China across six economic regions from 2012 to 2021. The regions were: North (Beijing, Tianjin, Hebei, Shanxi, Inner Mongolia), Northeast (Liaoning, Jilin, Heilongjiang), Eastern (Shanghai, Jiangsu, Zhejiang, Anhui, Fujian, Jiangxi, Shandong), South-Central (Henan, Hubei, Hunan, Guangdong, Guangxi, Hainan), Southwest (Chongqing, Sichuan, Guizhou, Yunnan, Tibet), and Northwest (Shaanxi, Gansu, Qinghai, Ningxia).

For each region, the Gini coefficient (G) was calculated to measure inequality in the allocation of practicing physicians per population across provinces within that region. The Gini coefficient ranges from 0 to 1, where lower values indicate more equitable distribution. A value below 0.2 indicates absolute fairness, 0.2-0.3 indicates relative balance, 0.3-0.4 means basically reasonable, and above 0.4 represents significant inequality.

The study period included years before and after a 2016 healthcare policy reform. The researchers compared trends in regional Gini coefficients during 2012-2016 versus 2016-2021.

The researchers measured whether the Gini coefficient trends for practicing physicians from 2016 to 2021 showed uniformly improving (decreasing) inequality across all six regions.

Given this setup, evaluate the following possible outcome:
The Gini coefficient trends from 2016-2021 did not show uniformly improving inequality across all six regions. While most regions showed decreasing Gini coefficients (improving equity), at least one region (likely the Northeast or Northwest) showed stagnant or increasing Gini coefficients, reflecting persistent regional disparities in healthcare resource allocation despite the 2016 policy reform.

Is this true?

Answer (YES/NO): YES